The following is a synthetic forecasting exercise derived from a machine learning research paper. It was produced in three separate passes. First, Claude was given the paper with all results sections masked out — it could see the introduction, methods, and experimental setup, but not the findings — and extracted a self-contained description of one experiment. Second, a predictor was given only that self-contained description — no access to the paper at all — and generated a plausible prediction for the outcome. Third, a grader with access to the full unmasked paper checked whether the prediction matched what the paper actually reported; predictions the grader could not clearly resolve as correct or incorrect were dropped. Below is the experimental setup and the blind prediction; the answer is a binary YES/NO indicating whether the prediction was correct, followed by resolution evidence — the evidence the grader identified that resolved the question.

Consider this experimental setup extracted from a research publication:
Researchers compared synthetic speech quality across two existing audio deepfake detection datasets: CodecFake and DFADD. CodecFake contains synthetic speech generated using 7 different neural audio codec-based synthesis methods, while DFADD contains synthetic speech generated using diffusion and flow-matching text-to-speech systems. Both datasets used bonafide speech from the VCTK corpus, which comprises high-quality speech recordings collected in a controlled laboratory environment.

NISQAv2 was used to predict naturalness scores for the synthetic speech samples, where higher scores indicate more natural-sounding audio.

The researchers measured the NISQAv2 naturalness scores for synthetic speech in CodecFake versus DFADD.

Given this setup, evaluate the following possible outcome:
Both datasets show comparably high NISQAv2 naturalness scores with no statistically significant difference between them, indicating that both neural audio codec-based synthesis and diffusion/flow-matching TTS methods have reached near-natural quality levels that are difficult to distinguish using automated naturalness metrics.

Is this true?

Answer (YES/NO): YES